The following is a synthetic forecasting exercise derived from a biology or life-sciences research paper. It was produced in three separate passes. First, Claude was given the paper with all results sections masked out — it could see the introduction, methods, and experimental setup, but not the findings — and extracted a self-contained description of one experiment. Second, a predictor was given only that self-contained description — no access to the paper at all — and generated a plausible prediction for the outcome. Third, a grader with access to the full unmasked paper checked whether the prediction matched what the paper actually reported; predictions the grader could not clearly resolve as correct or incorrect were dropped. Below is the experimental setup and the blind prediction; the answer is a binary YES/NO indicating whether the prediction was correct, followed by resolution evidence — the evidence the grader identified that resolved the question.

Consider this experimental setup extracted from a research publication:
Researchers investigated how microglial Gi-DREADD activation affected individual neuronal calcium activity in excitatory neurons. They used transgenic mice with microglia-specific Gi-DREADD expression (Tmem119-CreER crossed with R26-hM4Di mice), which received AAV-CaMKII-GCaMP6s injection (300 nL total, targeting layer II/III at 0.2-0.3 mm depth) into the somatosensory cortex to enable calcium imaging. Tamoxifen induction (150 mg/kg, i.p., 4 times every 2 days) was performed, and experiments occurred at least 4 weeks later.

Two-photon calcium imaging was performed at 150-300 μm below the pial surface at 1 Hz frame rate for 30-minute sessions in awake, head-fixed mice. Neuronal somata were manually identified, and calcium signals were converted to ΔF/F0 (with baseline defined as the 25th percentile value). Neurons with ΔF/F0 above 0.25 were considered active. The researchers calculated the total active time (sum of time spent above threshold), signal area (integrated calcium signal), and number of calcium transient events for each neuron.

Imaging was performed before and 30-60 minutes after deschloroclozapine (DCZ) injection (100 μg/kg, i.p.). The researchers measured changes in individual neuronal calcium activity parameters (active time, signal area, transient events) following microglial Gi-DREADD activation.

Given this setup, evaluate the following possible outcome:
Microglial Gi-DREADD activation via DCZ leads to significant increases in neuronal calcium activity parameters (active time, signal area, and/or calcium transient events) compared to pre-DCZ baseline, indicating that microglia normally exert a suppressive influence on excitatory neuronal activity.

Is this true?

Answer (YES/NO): NO